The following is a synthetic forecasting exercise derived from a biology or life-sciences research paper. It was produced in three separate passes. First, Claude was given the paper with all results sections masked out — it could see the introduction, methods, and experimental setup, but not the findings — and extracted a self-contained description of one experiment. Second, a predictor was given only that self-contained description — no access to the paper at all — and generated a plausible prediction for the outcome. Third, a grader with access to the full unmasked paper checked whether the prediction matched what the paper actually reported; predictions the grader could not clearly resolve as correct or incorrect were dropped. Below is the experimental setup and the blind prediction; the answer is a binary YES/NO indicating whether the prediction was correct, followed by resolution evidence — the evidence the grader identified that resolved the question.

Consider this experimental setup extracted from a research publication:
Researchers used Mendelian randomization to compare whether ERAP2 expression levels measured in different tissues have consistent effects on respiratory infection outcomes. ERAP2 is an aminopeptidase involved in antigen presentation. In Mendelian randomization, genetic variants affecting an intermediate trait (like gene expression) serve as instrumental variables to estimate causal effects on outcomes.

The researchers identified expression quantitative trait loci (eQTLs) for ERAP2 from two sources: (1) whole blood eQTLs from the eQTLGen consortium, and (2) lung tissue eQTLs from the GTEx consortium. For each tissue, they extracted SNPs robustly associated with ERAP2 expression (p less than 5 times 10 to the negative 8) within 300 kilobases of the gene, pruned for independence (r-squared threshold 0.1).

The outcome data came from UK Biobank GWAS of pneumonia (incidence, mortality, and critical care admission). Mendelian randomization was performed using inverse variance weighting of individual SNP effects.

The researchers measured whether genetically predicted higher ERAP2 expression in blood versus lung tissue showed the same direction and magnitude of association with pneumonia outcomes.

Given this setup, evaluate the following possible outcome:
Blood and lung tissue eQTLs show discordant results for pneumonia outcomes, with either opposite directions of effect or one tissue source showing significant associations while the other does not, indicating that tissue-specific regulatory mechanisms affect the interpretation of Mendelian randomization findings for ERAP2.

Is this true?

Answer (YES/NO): NO